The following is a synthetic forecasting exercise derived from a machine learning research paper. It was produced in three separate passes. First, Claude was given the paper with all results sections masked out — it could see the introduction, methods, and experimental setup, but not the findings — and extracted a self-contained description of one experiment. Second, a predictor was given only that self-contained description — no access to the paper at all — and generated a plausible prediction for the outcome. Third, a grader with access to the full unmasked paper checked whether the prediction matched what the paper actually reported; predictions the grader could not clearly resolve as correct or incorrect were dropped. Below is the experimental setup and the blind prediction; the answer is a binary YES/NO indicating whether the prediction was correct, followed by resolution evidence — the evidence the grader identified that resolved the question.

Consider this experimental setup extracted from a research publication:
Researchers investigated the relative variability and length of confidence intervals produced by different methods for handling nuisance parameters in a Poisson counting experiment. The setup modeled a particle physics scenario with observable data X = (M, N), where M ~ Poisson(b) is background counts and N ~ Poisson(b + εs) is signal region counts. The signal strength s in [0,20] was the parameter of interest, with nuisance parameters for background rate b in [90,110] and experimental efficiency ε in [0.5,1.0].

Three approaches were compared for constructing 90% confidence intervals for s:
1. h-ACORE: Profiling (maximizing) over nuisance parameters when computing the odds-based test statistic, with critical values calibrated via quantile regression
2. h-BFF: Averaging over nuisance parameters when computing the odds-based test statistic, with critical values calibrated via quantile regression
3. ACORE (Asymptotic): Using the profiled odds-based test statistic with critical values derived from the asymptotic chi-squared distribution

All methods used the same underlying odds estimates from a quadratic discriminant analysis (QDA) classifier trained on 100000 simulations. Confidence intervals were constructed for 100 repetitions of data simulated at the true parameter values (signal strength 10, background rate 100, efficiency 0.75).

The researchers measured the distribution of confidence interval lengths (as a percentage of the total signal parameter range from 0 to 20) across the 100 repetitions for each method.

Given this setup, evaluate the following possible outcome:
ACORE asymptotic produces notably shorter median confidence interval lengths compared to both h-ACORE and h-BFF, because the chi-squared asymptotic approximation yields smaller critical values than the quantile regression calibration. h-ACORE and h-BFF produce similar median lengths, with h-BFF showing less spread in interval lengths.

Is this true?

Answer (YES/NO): NO